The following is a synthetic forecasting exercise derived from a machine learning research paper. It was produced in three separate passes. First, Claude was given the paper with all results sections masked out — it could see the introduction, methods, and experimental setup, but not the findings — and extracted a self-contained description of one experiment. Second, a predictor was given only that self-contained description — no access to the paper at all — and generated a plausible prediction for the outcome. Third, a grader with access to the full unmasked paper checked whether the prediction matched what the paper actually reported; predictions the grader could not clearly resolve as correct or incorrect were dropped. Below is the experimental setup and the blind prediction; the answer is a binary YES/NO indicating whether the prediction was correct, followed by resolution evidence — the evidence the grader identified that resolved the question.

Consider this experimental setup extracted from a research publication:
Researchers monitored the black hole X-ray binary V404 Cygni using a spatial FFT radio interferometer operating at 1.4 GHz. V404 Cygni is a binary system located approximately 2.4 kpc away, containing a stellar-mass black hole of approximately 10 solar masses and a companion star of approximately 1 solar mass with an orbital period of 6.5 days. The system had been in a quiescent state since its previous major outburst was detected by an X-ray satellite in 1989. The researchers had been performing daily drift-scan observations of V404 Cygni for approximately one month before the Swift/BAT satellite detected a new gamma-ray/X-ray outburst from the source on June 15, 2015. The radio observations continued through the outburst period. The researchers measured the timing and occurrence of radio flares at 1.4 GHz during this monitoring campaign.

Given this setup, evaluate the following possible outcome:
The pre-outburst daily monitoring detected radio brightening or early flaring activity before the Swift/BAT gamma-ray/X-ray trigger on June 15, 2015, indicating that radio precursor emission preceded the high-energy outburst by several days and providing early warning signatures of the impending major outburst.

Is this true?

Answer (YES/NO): NO